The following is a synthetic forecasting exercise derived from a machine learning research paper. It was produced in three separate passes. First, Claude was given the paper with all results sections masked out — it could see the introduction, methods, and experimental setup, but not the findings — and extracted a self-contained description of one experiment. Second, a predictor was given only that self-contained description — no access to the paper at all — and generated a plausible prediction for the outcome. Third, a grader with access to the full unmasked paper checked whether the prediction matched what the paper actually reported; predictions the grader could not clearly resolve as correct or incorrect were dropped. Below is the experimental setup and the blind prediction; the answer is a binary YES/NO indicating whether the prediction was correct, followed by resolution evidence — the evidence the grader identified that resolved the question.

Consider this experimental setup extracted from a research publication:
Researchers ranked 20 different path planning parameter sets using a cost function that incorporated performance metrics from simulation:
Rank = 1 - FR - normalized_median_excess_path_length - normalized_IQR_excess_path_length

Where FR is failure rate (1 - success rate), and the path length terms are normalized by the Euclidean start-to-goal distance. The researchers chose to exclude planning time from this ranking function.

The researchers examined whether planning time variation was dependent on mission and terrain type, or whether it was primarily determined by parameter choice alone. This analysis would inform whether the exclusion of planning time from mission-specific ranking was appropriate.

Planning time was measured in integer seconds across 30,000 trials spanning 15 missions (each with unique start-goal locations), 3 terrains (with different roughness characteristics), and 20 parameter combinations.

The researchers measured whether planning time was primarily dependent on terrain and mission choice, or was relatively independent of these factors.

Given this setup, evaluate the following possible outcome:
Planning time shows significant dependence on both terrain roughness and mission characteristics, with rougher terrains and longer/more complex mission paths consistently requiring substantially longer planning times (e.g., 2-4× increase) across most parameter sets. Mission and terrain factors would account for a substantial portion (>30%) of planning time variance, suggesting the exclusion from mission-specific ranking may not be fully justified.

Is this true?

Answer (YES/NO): NO